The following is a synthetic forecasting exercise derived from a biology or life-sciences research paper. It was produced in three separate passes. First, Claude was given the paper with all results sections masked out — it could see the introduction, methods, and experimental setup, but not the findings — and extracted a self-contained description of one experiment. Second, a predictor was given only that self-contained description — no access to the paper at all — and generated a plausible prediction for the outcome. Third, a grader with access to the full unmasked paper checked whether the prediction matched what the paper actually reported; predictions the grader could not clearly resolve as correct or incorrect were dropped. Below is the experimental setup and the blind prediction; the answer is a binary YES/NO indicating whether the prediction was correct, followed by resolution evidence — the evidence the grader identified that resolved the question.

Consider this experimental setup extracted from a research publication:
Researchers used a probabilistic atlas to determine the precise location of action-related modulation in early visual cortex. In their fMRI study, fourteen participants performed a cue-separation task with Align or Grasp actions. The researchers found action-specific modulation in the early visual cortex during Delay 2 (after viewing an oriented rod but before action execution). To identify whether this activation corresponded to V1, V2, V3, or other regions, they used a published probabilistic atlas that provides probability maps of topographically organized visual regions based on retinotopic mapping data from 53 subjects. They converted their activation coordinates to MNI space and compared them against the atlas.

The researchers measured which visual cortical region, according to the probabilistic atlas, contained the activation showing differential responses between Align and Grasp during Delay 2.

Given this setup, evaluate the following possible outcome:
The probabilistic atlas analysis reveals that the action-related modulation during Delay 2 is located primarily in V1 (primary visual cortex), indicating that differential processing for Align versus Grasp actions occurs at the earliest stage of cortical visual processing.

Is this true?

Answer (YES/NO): YES